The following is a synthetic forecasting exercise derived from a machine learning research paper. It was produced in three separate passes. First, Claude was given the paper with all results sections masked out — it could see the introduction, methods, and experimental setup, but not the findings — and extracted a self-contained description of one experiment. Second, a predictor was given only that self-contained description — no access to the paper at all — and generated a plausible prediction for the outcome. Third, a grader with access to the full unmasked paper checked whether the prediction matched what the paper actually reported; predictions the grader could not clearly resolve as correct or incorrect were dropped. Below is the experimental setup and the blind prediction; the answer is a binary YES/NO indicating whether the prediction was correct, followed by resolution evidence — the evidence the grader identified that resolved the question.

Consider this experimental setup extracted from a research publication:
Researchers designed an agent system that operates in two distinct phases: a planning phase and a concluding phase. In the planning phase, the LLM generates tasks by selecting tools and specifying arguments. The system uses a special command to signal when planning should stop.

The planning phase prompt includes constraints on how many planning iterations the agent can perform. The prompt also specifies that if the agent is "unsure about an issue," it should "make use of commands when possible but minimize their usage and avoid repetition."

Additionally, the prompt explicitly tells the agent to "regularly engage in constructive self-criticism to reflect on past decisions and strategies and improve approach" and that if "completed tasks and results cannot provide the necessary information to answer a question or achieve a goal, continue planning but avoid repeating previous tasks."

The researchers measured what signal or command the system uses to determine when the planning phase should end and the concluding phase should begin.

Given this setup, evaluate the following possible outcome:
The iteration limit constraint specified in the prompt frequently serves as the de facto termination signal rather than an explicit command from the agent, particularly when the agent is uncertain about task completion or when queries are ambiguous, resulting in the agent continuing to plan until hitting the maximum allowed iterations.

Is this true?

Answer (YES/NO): YES